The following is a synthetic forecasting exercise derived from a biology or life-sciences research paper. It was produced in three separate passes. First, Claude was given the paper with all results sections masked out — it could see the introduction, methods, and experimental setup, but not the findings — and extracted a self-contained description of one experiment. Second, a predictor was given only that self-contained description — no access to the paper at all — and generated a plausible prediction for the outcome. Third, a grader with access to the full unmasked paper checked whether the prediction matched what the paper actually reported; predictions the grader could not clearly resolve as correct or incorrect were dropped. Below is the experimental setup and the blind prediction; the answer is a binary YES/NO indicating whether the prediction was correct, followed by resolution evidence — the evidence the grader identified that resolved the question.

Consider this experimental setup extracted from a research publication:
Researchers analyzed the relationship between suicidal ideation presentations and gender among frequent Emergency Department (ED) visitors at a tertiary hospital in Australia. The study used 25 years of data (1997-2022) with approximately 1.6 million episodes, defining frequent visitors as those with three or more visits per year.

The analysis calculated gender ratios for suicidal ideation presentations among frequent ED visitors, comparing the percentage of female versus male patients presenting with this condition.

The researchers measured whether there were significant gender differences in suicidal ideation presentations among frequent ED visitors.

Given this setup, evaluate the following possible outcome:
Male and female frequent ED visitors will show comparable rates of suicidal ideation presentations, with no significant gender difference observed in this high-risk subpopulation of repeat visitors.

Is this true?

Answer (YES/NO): NO